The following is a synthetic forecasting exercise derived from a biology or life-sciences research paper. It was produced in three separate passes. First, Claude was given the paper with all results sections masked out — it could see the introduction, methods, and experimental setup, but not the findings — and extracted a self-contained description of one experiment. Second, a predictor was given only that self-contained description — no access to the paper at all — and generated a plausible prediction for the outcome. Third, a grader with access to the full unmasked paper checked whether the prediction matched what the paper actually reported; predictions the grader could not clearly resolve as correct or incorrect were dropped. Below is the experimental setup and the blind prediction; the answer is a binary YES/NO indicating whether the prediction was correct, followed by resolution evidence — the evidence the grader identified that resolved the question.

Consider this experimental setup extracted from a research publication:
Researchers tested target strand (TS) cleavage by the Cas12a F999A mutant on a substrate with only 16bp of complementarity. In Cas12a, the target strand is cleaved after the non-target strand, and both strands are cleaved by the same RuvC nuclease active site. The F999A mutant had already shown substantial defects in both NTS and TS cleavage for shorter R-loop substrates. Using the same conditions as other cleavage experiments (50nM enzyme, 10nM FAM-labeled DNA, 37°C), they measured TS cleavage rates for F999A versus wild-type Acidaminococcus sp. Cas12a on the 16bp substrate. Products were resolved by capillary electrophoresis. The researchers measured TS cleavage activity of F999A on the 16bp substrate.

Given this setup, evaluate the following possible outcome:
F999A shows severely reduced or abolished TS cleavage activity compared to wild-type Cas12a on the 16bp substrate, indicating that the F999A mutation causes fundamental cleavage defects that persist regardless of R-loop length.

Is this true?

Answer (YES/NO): YES